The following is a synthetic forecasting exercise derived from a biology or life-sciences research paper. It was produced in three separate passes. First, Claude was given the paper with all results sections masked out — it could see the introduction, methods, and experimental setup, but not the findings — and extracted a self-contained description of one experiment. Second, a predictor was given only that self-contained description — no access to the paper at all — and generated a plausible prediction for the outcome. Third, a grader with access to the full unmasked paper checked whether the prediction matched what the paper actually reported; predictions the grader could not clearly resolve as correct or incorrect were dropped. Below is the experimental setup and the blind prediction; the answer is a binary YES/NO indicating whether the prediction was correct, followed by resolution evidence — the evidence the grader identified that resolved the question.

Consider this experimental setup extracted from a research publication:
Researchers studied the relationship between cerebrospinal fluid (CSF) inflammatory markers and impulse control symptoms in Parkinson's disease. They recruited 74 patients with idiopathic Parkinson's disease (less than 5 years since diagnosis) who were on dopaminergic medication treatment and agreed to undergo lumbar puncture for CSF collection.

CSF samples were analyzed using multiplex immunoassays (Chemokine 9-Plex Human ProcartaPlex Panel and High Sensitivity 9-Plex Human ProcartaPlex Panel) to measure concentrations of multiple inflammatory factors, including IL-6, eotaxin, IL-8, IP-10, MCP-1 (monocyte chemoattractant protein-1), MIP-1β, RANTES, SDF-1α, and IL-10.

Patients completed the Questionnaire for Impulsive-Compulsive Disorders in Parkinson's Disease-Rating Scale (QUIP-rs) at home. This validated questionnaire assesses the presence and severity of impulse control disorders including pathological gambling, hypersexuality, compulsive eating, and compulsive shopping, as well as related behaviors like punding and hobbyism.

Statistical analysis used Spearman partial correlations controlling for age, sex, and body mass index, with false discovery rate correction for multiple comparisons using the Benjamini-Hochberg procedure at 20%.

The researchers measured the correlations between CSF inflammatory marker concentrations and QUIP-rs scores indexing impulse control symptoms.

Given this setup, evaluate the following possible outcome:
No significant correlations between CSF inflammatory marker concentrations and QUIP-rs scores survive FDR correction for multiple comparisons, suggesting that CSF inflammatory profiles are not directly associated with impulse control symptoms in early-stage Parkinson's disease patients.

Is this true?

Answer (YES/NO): YES